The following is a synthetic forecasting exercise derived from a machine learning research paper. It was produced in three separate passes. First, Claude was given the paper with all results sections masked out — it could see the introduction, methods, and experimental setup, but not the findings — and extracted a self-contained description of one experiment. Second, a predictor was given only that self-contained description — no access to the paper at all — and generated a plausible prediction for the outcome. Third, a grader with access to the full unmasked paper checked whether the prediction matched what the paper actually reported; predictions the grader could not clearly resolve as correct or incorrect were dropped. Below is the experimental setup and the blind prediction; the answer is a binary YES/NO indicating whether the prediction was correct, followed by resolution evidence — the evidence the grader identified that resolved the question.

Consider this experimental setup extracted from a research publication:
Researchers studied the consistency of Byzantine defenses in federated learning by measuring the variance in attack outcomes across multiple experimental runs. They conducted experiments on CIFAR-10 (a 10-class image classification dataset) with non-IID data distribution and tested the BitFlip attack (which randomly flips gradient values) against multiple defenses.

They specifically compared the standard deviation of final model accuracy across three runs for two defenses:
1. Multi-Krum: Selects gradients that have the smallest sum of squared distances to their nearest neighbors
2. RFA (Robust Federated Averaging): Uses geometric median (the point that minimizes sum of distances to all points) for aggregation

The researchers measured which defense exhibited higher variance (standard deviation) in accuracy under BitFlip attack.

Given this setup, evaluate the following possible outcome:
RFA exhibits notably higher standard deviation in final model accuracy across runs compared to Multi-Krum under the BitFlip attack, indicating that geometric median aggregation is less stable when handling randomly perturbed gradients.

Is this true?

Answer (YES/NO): YES